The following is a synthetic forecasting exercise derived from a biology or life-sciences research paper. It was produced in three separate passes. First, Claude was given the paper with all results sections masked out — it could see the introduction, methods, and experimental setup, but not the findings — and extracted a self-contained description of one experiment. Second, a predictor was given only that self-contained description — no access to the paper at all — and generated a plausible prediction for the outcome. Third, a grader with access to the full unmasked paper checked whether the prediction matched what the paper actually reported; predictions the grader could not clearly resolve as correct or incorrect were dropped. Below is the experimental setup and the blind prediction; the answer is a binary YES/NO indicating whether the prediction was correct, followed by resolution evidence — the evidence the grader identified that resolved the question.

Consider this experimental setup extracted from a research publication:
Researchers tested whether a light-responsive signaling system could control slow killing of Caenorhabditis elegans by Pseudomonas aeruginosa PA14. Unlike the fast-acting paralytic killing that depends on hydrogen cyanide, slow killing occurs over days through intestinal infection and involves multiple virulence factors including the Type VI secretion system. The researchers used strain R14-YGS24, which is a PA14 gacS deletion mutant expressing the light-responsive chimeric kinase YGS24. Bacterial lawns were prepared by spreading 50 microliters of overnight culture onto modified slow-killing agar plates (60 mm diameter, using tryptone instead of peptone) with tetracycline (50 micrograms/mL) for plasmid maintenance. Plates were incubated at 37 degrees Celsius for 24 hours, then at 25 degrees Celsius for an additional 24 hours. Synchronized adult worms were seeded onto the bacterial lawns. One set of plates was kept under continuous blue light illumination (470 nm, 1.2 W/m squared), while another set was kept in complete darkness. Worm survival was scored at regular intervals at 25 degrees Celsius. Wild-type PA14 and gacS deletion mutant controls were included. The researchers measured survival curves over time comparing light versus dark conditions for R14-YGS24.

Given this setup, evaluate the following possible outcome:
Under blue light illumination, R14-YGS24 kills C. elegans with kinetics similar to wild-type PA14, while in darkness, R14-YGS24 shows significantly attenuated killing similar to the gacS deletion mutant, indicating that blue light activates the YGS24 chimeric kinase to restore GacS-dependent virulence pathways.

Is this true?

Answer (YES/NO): YES